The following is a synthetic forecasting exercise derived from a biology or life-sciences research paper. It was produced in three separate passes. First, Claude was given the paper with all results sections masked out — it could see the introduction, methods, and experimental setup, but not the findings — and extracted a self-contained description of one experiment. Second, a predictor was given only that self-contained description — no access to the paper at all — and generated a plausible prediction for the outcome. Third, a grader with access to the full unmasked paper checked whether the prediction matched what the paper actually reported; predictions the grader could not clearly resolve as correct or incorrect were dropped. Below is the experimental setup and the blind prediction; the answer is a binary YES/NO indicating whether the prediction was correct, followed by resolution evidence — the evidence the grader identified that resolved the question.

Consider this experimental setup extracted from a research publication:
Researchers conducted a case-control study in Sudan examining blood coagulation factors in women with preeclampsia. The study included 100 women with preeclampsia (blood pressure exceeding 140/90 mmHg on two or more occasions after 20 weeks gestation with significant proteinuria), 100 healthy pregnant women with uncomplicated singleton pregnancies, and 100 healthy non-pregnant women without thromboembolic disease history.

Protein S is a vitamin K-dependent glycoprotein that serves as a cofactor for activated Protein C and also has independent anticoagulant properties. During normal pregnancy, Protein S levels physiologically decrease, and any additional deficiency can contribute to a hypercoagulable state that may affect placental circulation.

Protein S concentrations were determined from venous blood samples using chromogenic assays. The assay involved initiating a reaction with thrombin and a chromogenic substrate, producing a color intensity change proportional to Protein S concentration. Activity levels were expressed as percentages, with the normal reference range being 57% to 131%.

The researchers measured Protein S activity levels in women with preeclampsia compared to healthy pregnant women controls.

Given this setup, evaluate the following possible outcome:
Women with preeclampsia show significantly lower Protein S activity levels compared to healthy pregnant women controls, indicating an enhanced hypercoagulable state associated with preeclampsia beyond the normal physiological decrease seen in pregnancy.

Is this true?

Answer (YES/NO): NO